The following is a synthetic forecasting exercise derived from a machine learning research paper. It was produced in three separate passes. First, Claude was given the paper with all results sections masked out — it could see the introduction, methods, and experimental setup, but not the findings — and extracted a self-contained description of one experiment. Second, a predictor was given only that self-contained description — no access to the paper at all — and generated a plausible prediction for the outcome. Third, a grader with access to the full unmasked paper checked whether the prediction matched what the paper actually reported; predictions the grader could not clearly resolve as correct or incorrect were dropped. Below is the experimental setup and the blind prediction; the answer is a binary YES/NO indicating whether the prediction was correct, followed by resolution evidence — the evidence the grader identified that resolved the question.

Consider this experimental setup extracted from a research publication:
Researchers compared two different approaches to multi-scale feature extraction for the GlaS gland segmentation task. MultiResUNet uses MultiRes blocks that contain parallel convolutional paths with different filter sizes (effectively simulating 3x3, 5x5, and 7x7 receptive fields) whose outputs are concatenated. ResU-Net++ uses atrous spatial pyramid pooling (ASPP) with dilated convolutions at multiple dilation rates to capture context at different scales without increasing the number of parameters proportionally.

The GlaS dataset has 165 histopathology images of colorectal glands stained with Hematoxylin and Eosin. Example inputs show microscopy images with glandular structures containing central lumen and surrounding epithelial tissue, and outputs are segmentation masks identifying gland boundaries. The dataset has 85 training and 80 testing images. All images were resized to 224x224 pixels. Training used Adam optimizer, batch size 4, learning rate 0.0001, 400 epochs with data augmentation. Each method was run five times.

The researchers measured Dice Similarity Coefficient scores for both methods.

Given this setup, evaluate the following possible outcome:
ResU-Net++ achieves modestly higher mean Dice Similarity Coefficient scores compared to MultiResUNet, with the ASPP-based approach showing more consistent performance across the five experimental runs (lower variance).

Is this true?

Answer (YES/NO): NO